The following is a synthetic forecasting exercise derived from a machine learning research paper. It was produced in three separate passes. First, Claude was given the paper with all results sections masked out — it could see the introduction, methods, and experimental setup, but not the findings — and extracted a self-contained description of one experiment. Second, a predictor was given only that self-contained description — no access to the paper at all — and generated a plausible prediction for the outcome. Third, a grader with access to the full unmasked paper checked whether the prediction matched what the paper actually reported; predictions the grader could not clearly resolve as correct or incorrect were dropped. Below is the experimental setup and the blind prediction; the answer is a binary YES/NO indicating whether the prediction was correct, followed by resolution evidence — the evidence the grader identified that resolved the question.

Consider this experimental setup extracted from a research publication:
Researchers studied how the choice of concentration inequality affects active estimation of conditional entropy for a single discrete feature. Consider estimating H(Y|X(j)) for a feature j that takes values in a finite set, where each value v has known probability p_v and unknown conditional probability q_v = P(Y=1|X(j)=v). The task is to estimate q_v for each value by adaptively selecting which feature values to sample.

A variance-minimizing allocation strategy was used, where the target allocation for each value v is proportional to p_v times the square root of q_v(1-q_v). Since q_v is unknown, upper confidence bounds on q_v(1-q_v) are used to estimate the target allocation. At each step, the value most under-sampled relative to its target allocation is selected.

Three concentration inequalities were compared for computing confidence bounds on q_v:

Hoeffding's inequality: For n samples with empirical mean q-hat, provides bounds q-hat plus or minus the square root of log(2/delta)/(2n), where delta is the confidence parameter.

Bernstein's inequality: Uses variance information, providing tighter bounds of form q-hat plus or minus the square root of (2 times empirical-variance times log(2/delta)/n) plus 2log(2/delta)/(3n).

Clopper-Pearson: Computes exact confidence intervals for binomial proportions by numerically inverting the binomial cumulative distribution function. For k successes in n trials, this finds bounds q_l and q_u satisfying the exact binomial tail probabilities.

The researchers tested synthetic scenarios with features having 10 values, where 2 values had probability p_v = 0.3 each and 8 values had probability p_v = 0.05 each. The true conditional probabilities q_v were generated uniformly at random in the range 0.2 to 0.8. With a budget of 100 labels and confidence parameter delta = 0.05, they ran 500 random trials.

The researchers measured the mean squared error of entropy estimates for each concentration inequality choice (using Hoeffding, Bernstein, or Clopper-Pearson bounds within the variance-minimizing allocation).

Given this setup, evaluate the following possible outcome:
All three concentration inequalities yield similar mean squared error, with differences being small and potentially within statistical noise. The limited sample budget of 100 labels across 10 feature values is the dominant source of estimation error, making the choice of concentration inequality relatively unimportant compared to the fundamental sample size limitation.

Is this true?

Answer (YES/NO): NO